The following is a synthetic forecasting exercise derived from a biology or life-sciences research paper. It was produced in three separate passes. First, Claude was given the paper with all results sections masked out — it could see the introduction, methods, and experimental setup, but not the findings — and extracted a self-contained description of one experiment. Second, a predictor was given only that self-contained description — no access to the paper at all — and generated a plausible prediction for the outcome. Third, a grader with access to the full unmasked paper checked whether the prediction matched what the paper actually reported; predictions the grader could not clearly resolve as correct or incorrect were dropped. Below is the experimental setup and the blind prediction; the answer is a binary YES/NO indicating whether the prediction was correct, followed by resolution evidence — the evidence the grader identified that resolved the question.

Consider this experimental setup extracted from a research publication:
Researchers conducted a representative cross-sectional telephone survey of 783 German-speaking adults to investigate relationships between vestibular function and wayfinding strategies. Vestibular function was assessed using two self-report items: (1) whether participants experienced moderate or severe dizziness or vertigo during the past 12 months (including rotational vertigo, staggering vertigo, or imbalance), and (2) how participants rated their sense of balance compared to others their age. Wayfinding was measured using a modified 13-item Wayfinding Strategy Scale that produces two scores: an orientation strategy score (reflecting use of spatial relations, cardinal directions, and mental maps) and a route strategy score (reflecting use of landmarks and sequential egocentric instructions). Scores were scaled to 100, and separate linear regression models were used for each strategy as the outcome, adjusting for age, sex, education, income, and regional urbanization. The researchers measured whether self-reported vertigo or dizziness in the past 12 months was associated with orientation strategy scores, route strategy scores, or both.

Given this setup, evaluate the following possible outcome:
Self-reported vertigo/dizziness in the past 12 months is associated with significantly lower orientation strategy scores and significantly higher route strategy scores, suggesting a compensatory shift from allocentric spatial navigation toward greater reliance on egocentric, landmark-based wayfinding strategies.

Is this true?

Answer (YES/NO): NO